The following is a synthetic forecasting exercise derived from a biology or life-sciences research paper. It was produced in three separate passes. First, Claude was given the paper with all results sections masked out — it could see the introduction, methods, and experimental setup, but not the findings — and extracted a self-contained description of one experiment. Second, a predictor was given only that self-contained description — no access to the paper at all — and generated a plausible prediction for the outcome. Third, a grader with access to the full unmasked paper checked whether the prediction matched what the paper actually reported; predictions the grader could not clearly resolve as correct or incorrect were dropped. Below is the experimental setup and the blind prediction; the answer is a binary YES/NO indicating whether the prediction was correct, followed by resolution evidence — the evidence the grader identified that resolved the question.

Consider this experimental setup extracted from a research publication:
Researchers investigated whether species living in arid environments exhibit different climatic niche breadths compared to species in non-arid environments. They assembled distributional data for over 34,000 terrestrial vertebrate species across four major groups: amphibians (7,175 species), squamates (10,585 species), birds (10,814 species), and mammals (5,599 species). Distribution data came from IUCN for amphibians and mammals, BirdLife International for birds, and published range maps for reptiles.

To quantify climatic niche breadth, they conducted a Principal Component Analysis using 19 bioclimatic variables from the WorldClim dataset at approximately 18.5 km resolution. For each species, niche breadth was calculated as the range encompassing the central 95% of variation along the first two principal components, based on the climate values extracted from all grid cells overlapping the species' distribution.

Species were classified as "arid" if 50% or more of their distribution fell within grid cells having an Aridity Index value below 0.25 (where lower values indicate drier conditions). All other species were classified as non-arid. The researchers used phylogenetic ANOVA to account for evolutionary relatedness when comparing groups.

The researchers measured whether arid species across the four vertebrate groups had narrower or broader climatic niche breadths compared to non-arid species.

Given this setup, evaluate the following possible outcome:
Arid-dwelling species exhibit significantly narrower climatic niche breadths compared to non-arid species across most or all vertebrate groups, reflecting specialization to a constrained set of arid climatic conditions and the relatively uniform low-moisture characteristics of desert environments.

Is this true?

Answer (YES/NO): YES